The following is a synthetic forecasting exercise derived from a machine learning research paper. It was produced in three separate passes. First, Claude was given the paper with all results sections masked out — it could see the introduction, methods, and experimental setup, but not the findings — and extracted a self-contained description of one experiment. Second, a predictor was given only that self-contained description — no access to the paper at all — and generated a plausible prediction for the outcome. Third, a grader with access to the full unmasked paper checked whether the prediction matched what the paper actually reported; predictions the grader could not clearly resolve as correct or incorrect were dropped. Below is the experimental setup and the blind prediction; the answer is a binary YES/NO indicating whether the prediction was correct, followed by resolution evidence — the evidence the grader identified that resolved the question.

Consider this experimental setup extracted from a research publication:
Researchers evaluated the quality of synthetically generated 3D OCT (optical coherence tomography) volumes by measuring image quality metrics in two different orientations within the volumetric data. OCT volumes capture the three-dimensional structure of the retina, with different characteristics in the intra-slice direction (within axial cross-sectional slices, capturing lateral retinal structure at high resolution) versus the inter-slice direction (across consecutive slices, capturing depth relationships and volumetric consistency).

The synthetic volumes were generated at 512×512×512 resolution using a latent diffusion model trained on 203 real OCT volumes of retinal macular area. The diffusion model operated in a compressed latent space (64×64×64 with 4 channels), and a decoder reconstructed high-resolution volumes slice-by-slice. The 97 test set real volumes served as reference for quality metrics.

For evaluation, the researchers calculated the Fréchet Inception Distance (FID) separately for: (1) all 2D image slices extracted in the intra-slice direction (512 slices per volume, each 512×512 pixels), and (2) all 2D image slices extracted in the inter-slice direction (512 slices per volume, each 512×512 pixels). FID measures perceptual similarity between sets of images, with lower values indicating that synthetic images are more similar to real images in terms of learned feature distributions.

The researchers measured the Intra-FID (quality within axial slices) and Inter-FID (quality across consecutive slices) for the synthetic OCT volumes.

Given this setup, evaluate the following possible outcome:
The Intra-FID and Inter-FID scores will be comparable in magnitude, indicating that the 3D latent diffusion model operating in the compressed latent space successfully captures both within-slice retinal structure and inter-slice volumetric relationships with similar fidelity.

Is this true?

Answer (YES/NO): NO